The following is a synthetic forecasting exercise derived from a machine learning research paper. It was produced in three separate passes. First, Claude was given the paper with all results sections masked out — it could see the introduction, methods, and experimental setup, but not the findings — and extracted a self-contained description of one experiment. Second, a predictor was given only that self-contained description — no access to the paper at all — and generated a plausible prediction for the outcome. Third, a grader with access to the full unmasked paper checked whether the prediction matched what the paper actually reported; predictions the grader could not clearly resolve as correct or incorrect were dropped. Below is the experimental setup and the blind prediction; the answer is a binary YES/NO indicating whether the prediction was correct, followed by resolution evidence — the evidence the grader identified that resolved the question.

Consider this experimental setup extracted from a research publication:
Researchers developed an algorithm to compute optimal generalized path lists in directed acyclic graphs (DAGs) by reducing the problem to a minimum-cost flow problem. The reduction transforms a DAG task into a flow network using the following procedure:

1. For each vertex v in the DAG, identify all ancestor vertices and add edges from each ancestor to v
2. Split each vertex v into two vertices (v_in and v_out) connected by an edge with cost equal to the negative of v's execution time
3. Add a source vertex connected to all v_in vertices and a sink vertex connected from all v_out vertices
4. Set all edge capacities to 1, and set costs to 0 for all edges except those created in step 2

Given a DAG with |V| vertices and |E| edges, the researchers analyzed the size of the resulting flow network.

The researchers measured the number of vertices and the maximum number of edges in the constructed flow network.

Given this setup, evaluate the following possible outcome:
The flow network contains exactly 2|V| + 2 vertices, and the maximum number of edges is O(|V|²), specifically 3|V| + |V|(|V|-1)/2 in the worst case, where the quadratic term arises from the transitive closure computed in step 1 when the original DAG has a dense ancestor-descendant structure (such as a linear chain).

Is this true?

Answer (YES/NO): NO